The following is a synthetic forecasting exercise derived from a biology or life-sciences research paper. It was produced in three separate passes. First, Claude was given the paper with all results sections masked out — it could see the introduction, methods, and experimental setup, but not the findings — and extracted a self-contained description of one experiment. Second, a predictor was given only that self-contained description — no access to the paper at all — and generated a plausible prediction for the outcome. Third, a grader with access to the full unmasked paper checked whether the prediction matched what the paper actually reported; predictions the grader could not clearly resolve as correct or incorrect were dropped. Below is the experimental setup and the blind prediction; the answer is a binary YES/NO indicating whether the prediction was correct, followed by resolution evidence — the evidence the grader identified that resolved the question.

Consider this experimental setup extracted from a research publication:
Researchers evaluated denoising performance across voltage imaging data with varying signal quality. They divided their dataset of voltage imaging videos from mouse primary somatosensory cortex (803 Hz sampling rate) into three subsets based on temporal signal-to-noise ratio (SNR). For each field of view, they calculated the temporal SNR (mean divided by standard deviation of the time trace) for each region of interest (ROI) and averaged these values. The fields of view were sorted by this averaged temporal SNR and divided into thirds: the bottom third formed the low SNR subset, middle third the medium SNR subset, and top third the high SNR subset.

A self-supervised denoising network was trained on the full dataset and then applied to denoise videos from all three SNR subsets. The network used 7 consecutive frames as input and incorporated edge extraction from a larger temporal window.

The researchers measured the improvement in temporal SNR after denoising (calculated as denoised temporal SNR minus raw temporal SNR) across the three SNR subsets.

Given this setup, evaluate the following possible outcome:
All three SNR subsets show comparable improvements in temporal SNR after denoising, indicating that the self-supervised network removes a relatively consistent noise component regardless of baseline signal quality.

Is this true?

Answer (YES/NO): YES